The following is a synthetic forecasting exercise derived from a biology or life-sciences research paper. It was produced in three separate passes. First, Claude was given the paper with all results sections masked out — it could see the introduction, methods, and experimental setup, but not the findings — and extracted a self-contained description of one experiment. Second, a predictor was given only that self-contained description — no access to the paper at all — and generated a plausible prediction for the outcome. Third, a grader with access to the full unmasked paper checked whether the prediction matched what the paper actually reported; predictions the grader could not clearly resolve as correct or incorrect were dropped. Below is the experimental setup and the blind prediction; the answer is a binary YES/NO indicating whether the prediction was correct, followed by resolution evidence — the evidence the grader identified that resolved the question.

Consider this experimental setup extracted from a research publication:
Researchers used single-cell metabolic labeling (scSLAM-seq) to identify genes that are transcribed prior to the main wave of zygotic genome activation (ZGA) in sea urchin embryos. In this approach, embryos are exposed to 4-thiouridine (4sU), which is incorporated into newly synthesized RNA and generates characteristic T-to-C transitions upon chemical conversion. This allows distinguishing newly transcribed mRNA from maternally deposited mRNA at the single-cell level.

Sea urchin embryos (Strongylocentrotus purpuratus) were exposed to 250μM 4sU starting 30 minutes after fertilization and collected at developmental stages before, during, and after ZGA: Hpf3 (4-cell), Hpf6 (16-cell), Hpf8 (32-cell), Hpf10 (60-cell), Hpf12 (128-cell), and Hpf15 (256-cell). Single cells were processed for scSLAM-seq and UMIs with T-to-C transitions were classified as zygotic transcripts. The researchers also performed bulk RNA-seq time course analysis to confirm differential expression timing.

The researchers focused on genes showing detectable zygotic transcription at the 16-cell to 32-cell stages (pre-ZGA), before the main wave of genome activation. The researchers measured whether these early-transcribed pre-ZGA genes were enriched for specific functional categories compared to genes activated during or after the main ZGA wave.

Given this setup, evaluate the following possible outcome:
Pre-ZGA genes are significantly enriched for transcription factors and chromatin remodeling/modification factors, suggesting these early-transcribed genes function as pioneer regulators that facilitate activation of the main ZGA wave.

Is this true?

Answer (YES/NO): NO